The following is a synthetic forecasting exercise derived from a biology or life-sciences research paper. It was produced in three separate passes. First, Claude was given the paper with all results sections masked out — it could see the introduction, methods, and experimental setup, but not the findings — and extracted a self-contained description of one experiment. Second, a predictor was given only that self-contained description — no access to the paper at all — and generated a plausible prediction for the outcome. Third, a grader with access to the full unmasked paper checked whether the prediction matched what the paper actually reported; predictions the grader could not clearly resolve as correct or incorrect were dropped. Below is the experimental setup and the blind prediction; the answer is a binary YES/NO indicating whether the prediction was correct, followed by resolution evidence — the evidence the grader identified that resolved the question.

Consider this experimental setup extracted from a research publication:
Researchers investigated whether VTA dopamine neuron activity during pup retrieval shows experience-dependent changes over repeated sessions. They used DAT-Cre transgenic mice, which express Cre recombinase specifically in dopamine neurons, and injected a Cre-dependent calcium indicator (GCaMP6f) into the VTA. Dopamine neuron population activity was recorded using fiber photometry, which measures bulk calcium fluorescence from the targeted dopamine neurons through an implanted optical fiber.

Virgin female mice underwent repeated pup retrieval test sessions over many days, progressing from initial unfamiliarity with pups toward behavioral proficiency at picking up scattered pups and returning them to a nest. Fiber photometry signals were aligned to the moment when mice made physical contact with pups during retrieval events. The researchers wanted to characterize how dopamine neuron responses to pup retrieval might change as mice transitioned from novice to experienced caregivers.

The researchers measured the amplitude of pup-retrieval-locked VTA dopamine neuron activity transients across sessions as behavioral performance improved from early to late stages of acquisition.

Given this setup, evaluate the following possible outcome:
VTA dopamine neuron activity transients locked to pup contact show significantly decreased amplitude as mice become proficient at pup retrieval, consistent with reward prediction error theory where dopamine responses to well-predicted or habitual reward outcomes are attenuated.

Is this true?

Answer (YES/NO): YES